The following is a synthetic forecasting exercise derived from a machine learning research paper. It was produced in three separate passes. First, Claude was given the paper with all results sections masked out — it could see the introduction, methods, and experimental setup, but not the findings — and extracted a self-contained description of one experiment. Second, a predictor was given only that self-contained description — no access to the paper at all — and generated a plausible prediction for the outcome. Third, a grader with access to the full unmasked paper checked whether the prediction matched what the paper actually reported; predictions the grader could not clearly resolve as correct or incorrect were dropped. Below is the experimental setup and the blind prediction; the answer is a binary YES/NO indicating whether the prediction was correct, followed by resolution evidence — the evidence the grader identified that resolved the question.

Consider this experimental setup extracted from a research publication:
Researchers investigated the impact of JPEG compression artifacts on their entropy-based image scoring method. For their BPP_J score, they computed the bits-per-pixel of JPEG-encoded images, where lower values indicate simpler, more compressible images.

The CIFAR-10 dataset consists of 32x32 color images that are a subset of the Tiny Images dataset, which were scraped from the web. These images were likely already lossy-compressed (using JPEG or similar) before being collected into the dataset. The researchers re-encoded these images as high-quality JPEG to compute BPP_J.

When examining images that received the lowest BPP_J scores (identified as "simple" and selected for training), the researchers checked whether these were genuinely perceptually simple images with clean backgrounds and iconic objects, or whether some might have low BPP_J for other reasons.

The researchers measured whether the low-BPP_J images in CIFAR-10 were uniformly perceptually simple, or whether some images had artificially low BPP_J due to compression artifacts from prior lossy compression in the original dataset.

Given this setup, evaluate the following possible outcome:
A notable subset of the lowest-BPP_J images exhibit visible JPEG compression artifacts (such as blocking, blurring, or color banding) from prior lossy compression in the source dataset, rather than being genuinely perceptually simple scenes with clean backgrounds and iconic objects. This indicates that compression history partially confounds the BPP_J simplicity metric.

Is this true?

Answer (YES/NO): YES